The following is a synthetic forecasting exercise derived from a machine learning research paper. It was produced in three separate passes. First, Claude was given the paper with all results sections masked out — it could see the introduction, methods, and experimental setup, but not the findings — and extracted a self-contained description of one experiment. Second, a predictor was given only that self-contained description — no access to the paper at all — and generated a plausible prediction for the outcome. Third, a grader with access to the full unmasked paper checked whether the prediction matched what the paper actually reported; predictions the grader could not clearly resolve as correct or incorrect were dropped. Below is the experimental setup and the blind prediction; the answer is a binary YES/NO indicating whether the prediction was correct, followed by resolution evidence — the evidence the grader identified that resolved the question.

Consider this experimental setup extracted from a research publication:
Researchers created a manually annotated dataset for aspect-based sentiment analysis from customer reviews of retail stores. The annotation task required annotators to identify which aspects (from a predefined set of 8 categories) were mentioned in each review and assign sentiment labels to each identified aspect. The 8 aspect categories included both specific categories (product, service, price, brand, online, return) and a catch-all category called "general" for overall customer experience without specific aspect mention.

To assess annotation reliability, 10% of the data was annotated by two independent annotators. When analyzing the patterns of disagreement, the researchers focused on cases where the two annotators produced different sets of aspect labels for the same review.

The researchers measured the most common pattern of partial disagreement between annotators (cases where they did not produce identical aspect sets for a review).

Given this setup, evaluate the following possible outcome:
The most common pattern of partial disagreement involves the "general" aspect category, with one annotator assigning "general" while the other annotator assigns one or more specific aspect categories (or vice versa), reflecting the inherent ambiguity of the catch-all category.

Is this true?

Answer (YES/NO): NO